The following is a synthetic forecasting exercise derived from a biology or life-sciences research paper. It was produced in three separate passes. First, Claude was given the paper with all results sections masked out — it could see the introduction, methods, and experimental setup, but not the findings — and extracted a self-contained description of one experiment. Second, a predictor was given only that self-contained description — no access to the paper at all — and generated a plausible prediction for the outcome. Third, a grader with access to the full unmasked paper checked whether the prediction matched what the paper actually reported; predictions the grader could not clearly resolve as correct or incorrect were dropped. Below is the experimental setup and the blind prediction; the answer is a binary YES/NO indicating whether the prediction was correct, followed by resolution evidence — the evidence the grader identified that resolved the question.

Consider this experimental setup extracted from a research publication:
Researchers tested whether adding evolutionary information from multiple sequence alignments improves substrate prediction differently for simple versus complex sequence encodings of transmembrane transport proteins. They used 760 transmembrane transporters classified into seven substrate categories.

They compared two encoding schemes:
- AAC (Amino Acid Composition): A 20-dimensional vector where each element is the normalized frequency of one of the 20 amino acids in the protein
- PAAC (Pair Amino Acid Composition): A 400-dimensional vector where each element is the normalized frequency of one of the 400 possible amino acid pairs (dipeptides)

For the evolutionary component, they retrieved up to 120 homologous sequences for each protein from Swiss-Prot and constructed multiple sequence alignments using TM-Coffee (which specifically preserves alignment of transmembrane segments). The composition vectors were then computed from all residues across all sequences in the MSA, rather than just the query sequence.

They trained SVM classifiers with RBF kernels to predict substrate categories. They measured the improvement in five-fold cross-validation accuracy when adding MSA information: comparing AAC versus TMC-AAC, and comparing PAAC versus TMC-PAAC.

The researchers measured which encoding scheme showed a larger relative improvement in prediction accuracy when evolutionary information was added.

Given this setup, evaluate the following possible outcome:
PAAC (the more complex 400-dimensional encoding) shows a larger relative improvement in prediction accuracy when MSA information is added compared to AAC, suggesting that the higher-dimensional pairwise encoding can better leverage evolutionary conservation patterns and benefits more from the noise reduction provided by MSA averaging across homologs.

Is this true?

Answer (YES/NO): NO